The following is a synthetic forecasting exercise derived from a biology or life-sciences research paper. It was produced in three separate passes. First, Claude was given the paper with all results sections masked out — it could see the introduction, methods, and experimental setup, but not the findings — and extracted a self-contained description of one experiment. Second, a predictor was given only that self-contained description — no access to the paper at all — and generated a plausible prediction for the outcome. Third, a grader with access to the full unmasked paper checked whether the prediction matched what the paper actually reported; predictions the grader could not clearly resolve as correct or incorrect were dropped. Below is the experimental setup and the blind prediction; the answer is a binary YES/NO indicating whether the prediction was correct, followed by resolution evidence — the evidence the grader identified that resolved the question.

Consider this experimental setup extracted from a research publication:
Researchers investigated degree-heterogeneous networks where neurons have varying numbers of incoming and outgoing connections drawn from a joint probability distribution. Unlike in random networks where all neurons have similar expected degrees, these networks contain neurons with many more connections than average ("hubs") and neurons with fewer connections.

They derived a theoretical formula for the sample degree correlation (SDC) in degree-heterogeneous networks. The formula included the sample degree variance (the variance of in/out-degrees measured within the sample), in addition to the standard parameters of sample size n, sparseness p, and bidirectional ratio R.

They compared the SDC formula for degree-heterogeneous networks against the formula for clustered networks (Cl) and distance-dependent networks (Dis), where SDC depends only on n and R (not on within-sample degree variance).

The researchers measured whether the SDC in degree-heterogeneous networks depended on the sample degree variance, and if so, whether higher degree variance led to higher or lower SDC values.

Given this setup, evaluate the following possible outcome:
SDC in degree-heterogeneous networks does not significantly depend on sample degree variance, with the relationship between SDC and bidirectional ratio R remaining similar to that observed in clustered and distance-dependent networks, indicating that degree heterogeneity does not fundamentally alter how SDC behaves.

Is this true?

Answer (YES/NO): NO